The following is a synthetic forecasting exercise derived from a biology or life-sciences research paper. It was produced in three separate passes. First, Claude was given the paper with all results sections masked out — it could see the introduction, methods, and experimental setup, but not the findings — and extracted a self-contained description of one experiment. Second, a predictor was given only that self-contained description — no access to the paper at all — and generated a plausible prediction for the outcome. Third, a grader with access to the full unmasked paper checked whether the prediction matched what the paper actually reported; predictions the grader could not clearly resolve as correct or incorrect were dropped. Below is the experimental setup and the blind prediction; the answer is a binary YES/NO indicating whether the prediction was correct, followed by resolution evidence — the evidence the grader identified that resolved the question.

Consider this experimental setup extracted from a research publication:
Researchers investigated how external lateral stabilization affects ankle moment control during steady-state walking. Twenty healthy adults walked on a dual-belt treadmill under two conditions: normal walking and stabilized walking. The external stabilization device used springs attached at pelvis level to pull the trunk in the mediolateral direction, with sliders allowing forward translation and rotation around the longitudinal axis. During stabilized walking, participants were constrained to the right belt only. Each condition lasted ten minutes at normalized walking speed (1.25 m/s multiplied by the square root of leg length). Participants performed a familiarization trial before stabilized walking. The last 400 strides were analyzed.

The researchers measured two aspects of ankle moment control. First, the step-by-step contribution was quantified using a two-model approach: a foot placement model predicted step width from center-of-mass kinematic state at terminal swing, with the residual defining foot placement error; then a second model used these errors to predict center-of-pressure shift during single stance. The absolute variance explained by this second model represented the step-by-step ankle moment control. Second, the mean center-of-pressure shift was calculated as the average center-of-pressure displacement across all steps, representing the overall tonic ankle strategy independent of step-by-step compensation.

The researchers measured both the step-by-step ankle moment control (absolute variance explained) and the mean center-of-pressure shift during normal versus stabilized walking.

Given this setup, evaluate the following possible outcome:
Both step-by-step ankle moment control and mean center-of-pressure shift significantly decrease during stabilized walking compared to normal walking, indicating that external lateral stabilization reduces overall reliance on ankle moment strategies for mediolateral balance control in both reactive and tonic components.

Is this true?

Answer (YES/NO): NO